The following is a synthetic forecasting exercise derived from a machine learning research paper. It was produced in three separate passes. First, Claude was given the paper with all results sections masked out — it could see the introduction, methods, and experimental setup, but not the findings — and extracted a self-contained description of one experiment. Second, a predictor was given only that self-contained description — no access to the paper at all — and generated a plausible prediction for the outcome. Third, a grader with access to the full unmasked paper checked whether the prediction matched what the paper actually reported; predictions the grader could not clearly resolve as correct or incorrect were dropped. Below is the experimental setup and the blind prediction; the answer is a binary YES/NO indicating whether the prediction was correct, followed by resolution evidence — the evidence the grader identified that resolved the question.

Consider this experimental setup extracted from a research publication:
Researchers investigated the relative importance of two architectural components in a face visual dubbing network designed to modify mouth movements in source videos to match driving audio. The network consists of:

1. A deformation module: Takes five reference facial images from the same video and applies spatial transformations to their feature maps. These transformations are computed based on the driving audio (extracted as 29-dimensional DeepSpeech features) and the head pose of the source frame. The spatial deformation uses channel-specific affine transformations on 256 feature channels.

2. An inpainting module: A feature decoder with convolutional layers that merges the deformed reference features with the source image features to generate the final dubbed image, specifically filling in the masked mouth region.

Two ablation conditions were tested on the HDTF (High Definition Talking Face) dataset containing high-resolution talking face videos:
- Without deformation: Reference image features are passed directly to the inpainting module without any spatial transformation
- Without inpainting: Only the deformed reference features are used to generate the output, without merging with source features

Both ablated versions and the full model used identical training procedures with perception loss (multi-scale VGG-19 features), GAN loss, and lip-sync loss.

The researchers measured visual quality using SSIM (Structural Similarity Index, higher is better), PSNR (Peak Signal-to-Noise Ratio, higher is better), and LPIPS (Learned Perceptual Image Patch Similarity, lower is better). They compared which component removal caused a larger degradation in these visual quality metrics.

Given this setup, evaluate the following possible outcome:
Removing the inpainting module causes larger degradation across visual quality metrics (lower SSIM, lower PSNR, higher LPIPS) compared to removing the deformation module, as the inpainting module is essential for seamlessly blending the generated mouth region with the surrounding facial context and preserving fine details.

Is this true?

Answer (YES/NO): YES